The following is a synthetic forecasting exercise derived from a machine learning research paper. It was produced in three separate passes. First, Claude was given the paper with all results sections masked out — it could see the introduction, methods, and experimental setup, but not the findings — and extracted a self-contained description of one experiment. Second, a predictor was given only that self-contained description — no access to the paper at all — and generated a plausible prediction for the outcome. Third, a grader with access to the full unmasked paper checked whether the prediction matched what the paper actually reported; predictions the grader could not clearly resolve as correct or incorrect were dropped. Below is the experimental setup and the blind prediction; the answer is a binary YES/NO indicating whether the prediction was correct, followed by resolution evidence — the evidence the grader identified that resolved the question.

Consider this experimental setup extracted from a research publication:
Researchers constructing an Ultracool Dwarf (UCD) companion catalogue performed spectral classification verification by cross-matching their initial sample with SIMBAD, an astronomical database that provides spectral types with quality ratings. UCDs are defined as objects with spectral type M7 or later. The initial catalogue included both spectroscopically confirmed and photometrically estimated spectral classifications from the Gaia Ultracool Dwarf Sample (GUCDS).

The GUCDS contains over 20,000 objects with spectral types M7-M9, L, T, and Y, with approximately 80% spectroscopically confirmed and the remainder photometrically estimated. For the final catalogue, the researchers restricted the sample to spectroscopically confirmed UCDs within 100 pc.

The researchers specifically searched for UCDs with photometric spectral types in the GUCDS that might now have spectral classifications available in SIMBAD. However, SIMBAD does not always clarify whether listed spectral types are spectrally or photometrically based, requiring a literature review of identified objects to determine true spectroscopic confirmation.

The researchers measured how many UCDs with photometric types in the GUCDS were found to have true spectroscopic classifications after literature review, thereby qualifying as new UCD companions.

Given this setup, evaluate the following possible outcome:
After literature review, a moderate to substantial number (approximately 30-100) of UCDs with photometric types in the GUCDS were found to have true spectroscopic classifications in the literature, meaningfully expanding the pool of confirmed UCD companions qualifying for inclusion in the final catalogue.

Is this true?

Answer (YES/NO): NO